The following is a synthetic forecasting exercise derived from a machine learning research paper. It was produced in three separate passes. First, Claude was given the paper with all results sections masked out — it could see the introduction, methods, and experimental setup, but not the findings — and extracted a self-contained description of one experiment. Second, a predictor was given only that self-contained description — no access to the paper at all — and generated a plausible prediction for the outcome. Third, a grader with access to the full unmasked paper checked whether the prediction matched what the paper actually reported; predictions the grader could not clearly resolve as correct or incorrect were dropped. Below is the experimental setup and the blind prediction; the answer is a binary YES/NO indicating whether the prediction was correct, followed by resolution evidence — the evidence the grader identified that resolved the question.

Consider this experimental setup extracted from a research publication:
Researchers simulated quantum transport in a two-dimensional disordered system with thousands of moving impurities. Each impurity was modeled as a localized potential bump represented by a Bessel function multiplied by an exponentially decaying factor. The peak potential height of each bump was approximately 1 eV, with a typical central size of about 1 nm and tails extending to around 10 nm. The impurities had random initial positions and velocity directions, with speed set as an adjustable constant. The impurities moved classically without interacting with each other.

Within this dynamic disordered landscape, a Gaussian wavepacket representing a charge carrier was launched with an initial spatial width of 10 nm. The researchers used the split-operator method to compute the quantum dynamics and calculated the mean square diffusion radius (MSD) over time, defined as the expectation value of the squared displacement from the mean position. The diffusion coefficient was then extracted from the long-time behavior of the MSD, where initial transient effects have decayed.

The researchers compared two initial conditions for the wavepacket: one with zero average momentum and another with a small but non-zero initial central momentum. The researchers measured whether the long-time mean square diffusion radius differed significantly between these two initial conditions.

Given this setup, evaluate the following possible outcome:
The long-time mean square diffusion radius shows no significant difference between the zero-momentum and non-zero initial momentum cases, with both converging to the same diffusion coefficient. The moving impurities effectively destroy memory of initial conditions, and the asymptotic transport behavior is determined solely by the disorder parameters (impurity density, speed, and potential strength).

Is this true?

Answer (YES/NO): YES